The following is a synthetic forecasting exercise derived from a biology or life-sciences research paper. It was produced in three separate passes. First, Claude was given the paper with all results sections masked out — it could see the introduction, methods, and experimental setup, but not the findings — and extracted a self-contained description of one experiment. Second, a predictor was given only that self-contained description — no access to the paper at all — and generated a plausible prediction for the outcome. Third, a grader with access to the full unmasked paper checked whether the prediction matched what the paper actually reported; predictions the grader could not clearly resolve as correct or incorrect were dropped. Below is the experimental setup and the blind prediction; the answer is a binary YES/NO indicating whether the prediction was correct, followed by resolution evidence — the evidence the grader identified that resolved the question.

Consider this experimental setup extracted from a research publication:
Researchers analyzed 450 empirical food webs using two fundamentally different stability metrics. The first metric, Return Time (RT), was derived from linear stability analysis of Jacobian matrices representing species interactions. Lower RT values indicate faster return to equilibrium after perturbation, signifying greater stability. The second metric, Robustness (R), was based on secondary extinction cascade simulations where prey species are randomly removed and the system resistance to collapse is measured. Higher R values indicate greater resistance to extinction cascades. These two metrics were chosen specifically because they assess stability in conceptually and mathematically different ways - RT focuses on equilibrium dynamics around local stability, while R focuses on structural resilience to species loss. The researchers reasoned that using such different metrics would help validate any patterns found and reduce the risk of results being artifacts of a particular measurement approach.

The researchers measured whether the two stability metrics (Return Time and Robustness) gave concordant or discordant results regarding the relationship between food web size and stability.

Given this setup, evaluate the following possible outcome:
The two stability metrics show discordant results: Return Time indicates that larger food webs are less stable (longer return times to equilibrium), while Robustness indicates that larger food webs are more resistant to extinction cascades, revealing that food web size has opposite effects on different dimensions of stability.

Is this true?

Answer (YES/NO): NO